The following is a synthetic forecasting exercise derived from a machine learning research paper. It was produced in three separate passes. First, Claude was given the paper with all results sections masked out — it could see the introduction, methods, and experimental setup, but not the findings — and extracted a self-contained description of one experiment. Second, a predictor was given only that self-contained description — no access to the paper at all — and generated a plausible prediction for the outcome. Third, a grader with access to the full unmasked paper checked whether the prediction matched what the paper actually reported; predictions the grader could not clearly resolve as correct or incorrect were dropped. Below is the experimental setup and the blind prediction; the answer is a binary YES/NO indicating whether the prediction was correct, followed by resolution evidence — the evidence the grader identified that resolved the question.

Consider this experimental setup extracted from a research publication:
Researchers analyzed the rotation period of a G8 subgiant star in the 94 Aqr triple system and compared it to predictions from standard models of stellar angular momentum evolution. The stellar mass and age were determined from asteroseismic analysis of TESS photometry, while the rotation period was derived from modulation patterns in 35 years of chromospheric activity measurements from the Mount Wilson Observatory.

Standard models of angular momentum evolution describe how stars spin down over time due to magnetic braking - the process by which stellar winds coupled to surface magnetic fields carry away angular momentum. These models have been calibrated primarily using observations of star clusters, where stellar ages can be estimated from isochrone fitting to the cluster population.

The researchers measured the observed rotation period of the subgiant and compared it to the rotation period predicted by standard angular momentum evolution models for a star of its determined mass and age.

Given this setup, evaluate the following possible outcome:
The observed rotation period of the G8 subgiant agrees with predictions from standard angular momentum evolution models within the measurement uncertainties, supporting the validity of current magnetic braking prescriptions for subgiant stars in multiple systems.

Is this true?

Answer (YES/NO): NO